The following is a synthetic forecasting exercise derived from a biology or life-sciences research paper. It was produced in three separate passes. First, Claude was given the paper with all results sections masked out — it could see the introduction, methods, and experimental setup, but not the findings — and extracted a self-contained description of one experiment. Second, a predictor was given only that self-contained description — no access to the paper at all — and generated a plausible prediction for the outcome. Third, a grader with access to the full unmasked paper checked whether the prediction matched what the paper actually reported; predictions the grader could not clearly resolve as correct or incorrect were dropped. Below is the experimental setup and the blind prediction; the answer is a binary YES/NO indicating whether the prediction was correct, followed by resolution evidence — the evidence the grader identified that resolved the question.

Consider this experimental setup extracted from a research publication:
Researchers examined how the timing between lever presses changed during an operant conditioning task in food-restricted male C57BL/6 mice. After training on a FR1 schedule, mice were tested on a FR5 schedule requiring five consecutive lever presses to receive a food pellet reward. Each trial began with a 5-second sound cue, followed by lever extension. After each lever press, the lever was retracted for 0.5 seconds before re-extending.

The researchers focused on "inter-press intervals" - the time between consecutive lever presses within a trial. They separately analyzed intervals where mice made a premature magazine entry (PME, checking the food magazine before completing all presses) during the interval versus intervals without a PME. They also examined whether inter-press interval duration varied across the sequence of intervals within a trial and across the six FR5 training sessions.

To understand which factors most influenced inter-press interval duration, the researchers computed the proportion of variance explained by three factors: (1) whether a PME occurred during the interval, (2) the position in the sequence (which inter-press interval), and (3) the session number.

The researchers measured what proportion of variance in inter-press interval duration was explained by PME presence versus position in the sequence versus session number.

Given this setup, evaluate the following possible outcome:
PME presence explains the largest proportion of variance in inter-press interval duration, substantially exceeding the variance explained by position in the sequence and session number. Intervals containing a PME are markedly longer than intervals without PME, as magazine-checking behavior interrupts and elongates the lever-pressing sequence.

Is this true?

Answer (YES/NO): YES